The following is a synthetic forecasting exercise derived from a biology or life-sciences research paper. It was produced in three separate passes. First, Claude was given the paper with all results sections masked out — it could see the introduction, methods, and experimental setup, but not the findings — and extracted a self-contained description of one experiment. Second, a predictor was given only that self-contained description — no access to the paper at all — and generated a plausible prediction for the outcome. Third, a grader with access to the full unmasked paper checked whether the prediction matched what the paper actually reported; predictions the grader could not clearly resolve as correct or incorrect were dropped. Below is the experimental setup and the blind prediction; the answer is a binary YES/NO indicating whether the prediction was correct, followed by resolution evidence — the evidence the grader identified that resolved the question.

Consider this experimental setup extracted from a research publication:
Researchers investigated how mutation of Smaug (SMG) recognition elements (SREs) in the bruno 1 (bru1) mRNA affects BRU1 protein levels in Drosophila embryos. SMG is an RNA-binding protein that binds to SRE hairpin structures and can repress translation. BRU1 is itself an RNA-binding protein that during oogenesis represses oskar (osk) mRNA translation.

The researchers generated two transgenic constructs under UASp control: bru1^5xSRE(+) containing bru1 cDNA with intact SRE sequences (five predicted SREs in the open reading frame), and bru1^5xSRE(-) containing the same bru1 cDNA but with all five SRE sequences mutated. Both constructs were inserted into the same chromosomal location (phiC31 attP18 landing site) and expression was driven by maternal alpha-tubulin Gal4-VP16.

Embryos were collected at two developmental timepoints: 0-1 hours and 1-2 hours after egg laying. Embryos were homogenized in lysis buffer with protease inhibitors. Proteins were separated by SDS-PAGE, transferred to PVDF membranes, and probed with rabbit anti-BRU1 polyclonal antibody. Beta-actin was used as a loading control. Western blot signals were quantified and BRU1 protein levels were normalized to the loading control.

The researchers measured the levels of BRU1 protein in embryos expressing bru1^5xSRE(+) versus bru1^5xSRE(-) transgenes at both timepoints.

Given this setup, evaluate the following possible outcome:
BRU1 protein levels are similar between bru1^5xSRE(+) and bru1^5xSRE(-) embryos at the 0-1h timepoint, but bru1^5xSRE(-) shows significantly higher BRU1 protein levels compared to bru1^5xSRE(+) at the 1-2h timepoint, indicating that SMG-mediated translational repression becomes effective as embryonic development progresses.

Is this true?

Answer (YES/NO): YES